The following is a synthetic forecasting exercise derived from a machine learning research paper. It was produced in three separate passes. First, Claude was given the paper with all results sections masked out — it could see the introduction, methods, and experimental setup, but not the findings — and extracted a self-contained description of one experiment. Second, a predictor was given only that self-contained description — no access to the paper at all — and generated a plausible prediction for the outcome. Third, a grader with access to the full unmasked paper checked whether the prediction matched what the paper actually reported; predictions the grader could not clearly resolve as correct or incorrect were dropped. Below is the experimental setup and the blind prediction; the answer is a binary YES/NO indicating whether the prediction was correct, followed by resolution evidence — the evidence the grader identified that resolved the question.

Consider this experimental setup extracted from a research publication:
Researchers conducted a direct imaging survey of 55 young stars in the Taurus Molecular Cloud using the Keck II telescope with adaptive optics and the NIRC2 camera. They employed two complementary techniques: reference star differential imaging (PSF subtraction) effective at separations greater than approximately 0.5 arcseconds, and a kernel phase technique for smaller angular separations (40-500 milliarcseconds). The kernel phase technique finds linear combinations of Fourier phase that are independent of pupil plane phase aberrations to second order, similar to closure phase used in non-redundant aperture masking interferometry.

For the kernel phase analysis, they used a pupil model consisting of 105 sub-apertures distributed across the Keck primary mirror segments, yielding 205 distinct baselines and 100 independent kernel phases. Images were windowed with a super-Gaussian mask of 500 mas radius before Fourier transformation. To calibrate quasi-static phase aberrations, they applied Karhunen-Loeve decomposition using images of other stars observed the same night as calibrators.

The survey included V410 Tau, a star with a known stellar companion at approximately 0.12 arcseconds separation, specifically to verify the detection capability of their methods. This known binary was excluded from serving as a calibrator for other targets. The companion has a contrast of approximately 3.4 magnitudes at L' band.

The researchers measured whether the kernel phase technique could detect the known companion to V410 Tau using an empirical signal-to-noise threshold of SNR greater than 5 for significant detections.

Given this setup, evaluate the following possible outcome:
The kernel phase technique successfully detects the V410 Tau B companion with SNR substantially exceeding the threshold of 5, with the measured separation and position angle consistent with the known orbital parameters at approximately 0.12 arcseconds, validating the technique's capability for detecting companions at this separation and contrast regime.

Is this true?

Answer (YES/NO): NO